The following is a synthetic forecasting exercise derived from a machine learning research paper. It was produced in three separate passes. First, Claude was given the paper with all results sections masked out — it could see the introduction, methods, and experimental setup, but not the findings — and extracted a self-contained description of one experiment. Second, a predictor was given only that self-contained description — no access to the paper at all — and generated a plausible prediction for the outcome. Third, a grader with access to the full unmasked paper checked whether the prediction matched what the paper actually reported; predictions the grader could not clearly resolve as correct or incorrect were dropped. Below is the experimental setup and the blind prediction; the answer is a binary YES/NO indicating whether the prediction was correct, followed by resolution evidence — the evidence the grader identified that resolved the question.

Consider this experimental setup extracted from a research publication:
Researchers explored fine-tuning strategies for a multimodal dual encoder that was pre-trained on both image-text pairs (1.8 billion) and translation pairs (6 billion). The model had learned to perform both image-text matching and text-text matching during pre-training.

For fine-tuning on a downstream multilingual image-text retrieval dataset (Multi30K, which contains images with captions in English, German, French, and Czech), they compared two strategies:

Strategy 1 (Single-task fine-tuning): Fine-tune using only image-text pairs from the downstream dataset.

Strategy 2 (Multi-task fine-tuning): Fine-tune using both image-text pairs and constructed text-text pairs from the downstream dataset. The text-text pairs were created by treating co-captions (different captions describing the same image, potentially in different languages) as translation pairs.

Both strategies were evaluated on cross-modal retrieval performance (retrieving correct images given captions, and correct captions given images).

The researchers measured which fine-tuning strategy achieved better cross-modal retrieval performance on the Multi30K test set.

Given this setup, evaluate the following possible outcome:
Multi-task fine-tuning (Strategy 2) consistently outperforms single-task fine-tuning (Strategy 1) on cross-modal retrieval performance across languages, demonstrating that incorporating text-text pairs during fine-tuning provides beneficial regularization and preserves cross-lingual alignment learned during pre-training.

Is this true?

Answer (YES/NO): NO